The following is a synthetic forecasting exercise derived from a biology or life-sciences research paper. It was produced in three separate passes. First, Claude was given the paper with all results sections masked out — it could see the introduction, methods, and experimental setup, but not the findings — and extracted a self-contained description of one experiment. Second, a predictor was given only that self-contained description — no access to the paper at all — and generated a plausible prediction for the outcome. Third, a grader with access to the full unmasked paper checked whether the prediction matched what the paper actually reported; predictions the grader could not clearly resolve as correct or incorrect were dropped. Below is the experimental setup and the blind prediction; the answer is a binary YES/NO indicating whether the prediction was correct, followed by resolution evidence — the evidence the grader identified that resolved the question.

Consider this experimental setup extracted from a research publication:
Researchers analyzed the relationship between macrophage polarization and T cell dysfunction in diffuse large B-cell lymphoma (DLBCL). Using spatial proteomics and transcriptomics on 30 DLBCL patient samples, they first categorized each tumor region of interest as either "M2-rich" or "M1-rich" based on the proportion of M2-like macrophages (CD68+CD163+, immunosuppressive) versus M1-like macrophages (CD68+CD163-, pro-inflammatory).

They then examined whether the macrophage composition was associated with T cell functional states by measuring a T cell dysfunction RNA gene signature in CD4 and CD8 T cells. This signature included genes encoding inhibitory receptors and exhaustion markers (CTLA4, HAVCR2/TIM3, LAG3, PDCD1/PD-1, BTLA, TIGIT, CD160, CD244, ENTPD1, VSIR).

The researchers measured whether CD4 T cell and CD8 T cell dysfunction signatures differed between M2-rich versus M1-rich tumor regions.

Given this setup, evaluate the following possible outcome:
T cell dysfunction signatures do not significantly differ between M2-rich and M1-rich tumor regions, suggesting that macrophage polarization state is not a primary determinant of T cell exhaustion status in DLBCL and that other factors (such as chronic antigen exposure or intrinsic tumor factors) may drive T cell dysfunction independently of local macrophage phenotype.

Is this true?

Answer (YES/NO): NO